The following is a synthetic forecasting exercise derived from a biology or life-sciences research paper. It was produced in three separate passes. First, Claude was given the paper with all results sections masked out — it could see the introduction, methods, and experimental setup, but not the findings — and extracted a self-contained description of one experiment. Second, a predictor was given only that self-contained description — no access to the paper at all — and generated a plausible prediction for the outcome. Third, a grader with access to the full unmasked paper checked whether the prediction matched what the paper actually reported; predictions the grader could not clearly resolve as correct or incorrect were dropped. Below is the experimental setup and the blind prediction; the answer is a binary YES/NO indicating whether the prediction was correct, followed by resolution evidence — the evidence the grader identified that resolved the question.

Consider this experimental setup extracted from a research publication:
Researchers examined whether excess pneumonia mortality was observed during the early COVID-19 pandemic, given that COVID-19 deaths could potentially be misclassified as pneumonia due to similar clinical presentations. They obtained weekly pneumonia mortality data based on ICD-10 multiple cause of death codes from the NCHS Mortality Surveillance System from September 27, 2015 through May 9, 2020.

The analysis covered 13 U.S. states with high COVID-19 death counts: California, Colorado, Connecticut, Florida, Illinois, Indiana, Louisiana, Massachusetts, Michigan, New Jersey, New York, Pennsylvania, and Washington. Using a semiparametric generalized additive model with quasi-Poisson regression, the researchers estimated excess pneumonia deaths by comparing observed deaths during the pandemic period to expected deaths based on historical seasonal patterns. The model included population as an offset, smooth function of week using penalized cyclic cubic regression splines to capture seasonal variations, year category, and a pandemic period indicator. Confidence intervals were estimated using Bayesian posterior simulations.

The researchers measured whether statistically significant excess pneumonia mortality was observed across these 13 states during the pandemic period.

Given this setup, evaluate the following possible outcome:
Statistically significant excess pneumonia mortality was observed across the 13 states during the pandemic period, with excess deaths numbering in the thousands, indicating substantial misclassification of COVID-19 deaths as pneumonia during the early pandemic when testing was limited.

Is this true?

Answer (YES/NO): YES